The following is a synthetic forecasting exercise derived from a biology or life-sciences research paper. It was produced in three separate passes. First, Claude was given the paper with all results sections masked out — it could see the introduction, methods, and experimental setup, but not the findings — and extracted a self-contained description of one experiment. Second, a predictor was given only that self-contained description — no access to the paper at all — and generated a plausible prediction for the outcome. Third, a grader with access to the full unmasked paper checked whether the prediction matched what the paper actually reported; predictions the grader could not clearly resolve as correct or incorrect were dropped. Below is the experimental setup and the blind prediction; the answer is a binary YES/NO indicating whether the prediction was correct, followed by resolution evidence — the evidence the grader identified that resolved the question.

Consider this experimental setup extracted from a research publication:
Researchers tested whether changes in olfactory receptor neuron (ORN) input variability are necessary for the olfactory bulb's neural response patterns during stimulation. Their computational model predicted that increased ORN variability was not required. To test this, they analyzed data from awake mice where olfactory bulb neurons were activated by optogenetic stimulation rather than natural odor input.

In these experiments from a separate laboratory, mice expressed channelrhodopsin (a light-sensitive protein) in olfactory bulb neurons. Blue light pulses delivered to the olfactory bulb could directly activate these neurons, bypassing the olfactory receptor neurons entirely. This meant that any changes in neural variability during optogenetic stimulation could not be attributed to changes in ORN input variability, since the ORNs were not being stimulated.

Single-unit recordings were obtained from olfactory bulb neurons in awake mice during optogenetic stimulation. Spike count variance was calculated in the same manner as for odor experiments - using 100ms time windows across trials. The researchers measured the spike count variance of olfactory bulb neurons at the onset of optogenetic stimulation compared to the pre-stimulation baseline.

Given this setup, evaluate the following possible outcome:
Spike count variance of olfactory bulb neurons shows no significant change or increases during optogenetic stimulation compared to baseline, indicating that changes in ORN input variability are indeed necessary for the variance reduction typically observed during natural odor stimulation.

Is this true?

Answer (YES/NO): NO